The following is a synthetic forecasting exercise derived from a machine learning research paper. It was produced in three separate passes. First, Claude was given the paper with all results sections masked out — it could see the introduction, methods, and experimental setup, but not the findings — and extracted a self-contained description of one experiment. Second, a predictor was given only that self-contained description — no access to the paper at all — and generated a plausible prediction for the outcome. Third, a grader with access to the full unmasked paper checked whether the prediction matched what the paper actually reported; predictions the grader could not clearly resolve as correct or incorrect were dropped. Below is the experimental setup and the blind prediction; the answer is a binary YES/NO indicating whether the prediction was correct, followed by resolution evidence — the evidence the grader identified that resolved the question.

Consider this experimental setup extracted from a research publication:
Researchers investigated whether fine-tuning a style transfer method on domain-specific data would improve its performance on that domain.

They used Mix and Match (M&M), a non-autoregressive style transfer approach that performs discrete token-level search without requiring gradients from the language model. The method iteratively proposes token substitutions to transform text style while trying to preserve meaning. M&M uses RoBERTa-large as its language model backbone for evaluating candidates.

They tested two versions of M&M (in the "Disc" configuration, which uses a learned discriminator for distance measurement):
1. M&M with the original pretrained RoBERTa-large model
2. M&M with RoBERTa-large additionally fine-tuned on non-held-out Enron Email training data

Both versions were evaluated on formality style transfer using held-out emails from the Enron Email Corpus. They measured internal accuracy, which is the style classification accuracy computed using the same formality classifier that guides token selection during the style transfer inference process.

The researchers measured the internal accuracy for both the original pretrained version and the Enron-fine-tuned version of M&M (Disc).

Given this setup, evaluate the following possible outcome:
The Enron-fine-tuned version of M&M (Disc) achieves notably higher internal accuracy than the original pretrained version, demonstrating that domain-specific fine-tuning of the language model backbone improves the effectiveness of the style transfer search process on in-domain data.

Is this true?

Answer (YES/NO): NO